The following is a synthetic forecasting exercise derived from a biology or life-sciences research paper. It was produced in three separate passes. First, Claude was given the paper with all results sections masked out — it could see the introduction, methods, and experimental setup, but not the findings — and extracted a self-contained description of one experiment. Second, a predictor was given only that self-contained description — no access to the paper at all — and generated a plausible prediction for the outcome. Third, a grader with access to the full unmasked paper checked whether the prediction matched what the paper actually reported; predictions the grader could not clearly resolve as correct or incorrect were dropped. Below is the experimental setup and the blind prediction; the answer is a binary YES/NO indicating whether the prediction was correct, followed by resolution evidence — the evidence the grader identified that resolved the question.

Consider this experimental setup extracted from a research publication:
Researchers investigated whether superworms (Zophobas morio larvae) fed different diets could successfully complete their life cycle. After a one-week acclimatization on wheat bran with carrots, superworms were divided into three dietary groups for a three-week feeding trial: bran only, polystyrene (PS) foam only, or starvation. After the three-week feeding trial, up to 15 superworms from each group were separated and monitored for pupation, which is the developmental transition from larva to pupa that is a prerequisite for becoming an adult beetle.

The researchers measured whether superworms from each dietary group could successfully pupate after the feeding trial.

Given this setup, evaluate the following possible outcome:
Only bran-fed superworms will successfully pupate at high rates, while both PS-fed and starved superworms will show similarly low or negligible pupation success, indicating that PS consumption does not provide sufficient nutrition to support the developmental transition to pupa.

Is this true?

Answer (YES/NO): NO